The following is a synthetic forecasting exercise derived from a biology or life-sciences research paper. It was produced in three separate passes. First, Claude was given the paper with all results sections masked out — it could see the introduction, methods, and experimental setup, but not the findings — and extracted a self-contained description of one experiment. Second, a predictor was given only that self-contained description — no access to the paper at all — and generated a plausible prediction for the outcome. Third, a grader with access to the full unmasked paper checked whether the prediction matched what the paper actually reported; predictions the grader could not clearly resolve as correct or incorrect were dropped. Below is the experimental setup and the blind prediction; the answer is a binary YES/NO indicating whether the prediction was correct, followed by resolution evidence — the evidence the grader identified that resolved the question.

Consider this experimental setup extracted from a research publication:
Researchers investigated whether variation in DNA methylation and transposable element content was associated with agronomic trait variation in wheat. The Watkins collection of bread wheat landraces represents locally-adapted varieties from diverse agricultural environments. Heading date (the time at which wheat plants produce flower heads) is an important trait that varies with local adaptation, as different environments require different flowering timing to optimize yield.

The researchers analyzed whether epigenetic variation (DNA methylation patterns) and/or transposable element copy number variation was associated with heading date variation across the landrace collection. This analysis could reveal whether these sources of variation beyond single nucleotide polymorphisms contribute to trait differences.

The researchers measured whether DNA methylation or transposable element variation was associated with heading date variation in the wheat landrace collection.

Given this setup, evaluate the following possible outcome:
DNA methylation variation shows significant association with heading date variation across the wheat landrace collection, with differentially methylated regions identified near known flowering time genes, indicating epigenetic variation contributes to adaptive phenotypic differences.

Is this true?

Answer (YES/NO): YES